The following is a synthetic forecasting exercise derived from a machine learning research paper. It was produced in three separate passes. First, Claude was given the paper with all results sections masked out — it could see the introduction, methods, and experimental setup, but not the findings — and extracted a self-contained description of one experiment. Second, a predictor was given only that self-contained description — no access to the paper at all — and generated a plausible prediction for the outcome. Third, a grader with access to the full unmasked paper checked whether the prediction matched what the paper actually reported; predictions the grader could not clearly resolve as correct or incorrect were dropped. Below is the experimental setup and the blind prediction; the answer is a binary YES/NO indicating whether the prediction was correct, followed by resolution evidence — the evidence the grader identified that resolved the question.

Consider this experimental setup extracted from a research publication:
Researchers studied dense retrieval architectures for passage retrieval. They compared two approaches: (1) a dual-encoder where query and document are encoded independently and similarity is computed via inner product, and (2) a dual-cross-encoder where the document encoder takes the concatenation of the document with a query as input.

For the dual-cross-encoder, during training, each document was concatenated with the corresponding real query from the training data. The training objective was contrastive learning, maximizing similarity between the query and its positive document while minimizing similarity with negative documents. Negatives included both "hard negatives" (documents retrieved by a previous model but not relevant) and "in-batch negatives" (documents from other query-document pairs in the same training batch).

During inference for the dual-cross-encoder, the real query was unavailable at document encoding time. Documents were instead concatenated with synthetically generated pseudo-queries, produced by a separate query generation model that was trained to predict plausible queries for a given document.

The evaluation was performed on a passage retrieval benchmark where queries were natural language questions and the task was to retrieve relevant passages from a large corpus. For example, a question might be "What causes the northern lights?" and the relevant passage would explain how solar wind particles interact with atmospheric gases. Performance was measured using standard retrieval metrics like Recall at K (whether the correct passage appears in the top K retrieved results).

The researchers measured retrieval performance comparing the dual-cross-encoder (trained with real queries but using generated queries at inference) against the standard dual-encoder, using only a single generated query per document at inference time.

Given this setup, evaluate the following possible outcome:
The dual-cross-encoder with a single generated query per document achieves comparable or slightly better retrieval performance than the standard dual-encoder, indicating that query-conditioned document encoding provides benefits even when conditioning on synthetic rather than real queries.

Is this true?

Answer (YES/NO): NO